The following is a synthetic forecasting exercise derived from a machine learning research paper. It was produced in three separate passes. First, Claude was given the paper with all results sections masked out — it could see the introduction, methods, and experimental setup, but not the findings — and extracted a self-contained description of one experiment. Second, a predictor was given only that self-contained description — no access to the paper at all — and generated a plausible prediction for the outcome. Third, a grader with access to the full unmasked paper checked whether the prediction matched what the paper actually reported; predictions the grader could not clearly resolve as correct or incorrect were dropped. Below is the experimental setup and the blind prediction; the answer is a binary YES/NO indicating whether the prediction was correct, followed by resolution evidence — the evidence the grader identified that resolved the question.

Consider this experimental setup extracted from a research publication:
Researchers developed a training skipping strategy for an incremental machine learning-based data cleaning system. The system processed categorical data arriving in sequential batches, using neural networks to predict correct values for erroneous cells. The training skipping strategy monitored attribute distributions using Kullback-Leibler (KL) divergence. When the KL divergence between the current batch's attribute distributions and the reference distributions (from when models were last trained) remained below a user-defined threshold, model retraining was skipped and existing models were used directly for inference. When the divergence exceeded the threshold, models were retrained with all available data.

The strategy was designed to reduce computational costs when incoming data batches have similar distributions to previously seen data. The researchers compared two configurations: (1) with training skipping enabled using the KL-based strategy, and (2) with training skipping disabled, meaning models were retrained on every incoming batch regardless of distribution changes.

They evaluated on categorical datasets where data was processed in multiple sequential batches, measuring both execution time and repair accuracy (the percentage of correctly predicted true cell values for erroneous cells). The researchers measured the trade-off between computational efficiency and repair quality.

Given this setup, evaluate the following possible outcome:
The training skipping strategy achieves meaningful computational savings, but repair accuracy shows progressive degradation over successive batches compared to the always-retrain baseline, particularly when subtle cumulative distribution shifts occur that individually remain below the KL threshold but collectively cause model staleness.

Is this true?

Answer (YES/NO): NO